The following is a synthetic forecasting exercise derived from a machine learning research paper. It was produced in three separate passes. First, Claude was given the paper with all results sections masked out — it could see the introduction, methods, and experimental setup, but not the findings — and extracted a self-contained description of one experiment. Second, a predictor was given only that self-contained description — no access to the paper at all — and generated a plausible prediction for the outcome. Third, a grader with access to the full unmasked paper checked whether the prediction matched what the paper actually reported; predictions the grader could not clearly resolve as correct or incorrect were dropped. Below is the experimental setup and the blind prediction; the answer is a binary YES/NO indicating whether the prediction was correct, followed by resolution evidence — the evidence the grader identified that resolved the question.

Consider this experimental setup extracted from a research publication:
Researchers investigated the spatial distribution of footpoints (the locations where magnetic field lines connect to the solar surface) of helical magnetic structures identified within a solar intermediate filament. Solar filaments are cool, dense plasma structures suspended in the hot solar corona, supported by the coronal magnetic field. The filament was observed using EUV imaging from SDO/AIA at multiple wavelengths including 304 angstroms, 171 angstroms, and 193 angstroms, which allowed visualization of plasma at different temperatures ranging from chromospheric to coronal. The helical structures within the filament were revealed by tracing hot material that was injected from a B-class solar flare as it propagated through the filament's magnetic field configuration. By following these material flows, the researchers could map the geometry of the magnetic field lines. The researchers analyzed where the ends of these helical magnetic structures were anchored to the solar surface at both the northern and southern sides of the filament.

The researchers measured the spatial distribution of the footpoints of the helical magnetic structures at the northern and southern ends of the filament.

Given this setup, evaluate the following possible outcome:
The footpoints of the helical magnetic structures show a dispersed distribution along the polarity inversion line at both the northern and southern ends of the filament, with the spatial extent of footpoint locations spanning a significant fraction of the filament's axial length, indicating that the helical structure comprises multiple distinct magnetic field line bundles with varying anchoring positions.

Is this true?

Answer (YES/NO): NO